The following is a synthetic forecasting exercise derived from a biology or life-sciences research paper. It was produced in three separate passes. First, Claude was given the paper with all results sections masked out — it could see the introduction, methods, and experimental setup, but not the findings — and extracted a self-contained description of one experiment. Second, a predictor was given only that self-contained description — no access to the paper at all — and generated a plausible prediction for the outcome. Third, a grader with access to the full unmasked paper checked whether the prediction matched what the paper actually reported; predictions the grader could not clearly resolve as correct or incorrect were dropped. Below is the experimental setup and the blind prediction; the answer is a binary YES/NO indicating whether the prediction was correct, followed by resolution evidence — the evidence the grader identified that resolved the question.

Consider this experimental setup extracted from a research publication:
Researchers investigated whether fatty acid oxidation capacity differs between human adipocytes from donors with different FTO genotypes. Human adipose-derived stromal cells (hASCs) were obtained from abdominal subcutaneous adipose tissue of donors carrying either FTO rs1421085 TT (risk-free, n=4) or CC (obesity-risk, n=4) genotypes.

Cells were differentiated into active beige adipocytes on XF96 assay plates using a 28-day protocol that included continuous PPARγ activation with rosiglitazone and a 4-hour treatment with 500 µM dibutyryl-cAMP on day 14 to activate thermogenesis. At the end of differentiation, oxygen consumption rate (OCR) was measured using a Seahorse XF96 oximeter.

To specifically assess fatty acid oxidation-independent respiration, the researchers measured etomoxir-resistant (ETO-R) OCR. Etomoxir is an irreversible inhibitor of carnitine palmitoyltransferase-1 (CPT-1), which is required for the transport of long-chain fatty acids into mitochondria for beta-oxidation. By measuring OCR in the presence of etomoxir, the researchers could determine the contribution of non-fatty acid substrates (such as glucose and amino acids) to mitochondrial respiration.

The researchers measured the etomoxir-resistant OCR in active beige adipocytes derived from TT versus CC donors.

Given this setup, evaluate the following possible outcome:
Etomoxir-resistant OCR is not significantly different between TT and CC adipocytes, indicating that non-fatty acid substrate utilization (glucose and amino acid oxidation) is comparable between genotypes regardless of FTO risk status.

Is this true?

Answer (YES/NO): NO